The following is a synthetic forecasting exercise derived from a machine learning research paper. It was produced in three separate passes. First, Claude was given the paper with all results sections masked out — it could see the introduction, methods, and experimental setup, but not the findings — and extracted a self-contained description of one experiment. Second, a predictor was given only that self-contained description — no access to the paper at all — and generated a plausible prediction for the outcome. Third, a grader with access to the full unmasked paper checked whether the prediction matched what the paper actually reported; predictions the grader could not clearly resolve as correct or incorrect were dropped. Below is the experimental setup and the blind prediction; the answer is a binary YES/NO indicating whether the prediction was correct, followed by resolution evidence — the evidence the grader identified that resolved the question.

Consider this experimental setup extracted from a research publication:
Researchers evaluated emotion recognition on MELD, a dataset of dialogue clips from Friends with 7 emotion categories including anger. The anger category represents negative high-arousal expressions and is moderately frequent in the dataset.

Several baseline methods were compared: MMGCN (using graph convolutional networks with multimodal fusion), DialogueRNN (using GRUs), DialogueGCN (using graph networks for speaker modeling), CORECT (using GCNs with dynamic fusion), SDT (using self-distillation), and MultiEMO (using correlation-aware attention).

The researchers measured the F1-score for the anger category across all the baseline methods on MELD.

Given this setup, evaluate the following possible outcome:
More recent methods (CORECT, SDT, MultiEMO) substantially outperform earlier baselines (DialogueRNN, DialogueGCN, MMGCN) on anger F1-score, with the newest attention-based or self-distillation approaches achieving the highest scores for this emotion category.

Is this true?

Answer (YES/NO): YES